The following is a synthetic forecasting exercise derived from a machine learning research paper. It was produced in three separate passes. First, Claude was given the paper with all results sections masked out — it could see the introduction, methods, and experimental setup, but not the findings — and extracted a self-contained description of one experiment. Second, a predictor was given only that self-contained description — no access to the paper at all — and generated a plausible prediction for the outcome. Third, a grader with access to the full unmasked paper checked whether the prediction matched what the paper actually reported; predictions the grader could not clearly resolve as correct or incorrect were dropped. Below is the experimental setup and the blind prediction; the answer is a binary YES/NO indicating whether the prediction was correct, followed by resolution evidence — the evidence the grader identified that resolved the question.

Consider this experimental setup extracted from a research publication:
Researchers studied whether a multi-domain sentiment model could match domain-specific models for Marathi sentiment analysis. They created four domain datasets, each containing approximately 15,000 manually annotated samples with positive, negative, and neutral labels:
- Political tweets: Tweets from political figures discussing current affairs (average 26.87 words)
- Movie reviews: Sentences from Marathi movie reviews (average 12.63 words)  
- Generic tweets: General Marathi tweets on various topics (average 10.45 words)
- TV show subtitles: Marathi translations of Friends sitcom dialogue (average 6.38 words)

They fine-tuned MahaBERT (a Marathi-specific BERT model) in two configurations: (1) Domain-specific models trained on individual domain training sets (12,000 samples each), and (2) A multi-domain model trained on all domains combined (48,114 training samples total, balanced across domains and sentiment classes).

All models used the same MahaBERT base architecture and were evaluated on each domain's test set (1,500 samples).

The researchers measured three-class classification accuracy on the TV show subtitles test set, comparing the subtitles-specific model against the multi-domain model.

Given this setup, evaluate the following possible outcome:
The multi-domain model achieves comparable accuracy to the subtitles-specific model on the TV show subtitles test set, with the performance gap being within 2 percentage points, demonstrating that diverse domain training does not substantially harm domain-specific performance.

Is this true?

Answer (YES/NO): YES